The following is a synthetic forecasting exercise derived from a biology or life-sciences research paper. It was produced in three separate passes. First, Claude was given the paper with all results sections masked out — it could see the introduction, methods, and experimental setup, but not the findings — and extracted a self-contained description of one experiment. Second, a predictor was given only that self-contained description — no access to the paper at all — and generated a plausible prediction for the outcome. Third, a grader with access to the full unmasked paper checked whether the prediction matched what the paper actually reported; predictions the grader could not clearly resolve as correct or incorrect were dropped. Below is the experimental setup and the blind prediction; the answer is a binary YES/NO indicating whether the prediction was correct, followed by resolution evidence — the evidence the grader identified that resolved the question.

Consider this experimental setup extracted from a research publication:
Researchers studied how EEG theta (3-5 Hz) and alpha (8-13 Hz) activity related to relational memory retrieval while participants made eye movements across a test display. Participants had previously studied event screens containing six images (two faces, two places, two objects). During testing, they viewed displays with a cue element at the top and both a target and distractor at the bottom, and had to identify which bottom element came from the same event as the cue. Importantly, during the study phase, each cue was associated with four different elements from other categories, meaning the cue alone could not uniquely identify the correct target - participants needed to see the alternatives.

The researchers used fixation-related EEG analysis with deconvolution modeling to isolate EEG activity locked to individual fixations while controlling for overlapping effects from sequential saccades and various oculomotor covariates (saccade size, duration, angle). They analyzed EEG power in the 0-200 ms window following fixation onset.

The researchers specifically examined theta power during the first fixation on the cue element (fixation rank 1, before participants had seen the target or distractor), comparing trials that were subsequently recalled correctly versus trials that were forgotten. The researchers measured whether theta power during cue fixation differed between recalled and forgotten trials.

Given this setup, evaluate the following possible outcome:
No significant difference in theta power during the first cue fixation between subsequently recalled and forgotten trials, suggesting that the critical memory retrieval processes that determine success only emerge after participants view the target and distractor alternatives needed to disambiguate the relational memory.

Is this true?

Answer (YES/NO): YES